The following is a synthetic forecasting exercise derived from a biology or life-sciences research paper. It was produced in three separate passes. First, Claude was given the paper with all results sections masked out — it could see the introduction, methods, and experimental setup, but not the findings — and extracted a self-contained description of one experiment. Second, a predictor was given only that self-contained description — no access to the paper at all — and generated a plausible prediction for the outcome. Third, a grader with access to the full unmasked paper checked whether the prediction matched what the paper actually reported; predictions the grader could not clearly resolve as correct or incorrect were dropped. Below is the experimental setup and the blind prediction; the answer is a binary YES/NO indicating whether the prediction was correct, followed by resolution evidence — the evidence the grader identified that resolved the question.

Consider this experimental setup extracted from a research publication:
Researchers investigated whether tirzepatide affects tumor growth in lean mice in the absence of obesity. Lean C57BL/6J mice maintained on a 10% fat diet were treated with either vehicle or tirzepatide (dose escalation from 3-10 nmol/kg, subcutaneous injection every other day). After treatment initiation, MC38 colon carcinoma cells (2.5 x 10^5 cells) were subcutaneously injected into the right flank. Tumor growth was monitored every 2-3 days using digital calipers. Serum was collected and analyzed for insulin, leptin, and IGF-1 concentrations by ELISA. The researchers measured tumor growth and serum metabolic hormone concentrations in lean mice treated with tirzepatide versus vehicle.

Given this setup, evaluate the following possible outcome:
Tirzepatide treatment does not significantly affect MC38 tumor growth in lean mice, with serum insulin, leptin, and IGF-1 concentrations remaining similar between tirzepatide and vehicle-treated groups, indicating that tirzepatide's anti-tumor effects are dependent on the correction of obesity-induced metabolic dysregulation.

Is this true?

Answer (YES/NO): NO